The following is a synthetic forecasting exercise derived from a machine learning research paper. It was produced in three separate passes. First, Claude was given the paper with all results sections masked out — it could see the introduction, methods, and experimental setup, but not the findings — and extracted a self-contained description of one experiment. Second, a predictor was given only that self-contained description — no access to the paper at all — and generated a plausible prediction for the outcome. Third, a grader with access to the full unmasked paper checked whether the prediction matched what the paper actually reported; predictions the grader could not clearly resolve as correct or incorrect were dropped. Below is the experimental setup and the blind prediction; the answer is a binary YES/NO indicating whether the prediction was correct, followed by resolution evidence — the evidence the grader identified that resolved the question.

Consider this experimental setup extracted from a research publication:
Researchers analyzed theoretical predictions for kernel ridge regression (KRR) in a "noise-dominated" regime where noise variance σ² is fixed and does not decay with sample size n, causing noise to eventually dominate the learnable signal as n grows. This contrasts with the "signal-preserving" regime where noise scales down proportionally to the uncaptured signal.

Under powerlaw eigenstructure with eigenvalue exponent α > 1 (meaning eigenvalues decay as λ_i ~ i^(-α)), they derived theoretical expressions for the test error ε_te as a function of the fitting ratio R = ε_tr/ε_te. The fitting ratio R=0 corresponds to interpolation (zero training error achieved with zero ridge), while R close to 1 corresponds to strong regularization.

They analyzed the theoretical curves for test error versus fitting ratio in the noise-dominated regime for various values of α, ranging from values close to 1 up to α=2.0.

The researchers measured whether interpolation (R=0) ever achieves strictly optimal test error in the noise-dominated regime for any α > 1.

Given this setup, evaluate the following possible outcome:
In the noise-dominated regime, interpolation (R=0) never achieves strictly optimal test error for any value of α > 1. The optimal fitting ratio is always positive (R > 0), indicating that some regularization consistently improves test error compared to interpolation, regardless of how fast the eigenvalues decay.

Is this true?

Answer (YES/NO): YES